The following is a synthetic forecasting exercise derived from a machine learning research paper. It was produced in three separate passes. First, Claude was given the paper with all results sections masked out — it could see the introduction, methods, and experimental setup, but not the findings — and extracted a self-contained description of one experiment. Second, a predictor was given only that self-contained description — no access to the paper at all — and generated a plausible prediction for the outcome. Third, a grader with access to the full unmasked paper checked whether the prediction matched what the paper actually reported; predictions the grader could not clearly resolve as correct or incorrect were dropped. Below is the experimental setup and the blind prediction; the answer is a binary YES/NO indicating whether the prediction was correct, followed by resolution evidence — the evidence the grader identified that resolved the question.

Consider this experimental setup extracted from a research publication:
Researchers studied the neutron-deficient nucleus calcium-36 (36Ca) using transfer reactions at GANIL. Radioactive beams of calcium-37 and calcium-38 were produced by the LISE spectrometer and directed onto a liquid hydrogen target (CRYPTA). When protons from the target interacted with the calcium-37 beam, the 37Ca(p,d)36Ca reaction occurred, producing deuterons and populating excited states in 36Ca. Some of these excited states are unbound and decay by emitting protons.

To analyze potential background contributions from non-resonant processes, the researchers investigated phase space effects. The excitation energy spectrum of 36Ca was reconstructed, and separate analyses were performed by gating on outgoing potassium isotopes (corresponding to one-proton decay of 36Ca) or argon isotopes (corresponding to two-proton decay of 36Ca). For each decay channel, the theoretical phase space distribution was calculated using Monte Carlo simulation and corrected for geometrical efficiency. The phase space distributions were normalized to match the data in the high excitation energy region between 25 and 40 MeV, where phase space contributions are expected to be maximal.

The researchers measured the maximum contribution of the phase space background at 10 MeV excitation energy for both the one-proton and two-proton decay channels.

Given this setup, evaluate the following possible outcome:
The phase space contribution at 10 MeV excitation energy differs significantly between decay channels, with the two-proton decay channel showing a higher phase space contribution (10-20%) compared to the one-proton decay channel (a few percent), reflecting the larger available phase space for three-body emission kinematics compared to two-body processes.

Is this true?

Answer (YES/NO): NO